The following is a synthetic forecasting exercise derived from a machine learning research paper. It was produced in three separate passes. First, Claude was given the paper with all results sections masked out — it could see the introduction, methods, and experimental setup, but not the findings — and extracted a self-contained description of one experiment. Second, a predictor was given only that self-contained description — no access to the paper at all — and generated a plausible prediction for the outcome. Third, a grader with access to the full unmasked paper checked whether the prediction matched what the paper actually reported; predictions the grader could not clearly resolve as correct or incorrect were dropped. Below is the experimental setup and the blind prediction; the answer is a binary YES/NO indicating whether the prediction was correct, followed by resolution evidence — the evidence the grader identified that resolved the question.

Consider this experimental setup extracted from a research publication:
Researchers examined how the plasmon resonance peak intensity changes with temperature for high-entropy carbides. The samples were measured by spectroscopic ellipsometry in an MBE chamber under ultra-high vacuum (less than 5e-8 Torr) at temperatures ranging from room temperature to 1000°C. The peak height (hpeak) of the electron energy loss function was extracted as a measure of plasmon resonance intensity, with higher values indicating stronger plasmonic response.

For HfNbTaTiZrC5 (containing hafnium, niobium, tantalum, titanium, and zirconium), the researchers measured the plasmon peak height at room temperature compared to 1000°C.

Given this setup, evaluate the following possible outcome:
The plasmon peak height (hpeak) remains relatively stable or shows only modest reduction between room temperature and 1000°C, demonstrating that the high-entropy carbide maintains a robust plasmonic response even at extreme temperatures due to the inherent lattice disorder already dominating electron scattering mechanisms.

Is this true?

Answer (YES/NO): NO